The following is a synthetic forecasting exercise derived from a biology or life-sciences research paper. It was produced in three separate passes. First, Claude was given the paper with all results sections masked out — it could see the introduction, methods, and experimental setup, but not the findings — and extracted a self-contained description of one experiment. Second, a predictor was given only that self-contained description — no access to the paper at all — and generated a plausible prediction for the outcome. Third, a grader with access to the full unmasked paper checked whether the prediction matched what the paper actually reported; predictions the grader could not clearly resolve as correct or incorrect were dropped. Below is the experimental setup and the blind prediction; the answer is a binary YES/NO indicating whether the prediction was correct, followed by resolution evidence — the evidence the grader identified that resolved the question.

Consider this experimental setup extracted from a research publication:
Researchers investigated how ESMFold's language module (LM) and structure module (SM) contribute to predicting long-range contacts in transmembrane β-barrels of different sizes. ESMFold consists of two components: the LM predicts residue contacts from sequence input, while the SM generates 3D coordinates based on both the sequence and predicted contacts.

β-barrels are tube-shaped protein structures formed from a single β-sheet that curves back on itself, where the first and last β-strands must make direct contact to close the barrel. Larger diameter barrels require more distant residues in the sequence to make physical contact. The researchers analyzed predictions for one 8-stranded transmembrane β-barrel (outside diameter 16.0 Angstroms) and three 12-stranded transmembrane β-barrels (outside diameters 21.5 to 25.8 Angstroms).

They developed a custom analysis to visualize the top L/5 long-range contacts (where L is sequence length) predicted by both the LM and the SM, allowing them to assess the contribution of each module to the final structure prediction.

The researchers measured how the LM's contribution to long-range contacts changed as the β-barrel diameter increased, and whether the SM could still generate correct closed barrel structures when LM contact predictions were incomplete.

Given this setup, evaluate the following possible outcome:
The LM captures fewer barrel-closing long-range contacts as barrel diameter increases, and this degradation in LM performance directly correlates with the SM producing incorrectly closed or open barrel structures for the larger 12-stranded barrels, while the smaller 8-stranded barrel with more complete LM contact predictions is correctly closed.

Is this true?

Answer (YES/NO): NO